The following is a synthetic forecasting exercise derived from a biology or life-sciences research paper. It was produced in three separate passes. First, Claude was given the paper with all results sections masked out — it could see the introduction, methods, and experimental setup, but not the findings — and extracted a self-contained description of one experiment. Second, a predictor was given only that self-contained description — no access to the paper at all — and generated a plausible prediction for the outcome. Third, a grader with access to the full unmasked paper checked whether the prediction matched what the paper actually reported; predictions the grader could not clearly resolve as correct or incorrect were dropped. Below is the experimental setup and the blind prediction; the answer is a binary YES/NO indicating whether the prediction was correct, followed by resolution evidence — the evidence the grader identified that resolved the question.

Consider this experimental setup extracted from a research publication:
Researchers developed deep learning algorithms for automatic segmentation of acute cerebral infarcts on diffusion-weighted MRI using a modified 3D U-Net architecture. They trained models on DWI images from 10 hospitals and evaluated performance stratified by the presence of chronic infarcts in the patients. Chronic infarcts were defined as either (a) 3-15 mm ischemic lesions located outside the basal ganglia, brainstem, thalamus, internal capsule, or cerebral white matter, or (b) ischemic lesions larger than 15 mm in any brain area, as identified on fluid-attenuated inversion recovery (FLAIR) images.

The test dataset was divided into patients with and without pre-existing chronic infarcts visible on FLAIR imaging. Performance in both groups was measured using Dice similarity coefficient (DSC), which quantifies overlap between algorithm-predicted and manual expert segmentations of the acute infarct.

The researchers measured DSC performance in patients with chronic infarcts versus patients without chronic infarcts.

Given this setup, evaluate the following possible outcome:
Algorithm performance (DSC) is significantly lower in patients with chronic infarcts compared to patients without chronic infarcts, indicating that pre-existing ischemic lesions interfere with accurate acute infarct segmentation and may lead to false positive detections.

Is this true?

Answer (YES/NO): NO